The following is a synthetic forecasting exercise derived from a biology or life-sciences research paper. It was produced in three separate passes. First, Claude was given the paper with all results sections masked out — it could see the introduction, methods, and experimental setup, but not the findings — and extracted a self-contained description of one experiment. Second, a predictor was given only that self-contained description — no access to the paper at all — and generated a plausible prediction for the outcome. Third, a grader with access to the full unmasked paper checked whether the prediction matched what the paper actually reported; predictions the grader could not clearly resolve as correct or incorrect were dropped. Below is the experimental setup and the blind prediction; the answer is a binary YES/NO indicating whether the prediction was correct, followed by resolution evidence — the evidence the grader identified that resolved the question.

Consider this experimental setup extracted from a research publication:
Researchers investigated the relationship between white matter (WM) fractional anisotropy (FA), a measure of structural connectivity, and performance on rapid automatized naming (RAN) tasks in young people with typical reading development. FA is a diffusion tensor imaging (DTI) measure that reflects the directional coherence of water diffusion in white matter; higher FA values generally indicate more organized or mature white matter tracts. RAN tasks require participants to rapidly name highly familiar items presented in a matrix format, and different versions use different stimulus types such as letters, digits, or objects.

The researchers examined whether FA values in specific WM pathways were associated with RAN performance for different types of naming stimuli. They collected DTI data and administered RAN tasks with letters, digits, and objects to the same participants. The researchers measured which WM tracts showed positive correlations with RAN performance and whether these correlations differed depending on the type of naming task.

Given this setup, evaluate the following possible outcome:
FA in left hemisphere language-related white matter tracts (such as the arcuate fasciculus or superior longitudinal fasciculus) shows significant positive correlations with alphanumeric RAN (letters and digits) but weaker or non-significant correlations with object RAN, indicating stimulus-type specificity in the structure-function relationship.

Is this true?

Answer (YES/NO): NO